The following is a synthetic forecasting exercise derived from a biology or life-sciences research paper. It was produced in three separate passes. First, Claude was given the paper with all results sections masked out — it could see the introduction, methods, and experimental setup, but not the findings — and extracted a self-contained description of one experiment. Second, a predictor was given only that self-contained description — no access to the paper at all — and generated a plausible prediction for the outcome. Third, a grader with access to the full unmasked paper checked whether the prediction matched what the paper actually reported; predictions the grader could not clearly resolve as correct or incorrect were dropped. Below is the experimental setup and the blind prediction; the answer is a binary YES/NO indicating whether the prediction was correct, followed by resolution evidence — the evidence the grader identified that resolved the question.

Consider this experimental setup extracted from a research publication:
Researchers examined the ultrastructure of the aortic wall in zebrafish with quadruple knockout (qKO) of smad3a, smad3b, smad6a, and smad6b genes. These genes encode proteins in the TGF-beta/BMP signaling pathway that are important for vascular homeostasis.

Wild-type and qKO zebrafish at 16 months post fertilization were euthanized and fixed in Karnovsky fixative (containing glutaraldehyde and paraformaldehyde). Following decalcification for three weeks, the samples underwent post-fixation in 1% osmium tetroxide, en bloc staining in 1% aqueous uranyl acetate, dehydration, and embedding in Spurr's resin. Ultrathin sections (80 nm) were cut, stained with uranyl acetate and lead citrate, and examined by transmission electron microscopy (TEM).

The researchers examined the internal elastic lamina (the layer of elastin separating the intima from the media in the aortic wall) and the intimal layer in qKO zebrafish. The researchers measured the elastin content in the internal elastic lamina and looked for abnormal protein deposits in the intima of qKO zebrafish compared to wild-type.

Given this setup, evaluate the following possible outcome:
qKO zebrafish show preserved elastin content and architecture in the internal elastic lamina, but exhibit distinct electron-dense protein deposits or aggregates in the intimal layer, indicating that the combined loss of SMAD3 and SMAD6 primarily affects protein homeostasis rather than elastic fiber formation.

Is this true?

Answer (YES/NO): NO